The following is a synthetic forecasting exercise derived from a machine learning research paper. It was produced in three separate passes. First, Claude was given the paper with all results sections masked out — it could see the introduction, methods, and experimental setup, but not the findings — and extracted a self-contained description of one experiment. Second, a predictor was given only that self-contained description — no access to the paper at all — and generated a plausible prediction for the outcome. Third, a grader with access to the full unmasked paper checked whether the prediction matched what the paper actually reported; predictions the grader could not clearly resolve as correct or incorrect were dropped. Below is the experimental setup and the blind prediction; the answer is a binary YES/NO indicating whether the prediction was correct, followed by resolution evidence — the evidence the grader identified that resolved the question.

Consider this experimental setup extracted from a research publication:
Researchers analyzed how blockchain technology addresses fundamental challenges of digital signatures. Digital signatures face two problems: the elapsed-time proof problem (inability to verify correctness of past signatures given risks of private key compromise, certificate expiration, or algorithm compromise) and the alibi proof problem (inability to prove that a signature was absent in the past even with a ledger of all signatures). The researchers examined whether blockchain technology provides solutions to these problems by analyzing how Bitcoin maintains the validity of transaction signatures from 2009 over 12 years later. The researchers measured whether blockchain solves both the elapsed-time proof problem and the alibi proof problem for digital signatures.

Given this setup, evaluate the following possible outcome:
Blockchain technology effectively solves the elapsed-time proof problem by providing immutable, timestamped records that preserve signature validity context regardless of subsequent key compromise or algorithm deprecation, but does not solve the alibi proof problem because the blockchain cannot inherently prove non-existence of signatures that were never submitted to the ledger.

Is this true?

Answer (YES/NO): NO